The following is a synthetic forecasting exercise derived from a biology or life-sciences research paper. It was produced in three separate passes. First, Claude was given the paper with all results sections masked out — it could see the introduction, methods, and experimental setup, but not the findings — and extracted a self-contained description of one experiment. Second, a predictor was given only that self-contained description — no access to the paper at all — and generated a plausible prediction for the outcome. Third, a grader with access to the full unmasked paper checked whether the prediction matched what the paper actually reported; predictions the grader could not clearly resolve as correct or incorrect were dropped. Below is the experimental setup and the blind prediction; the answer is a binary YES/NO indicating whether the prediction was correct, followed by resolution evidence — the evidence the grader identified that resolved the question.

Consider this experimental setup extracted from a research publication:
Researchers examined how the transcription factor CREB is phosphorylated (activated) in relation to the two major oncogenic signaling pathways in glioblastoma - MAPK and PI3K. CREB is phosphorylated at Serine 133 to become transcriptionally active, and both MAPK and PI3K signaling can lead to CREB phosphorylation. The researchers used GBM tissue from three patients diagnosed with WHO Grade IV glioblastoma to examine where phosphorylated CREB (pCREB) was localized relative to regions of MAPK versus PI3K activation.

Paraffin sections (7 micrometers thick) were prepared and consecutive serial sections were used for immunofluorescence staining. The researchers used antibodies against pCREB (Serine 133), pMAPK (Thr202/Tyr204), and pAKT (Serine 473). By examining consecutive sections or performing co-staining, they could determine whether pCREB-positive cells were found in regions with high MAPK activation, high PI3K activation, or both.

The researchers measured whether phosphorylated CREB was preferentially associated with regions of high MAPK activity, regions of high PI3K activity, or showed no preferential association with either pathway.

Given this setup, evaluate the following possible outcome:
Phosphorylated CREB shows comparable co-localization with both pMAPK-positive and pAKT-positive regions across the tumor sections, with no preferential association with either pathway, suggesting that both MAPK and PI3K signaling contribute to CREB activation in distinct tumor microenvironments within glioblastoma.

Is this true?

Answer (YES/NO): NO